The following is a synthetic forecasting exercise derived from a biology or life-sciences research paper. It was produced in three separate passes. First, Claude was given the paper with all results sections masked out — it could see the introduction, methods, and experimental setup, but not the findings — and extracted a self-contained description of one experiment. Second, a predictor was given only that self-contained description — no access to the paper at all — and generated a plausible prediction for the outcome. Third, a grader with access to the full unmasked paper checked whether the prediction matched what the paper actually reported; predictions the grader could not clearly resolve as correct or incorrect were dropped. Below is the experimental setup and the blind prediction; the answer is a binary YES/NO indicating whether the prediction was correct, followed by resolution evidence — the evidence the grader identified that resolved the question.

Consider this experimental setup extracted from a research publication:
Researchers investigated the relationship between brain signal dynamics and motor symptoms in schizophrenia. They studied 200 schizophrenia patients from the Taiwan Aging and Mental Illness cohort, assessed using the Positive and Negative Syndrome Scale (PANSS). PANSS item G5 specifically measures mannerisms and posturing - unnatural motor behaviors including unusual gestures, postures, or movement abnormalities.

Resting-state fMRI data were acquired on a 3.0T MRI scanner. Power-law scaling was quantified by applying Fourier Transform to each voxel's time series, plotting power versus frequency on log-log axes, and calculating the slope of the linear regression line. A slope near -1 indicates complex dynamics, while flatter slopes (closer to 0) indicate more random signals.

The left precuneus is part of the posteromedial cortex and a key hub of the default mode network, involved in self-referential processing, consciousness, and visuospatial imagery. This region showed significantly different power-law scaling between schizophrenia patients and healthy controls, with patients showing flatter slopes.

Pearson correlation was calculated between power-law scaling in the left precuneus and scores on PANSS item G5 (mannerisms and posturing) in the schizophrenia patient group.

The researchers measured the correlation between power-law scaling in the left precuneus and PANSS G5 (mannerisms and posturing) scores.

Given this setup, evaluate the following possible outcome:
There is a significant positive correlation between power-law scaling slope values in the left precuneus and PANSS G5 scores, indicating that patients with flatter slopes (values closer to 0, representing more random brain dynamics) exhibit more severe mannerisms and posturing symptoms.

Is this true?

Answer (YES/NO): YES